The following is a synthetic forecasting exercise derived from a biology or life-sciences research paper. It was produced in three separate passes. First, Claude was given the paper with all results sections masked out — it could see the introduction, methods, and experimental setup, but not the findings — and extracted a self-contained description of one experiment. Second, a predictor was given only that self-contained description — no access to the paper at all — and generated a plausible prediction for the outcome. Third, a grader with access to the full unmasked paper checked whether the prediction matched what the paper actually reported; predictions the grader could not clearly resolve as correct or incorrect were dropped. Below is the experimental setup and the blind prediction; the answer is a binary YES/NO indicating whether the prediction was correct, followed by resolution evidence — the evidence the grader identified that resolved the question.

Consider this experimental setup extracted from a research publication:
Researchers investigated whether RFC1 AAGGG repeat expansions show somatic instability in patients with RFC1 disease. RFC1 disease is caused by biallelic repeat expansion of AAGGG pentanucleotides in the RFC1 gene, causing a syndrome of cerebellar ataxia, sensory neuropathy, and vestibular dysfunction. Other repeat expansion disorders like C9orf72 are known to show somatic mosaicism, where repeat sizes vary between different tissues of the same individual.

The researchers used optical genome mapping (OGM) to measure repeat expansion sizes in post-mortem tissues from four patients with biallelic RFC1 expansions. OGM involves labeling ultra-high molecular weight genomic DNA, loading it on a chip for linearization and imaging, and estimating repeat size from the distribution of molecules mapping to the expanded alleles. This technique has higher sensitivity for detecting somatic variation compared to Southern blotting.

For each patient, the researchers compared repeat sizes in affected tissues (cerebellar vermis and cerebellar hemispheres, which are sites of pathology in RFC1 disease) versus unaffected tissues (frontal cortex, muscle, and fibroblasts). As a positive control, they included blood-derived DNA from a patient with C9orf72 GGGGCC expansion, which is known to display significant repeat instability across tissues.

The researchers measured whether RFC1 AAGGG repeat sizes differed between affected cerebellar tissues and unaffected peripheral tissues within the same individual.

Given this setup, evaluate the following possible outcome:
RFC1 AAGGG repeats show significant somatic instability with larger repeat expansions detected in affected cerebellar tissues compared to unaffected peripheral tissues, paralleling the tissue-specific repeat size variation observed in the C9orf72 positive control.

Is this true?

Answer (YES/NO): NO